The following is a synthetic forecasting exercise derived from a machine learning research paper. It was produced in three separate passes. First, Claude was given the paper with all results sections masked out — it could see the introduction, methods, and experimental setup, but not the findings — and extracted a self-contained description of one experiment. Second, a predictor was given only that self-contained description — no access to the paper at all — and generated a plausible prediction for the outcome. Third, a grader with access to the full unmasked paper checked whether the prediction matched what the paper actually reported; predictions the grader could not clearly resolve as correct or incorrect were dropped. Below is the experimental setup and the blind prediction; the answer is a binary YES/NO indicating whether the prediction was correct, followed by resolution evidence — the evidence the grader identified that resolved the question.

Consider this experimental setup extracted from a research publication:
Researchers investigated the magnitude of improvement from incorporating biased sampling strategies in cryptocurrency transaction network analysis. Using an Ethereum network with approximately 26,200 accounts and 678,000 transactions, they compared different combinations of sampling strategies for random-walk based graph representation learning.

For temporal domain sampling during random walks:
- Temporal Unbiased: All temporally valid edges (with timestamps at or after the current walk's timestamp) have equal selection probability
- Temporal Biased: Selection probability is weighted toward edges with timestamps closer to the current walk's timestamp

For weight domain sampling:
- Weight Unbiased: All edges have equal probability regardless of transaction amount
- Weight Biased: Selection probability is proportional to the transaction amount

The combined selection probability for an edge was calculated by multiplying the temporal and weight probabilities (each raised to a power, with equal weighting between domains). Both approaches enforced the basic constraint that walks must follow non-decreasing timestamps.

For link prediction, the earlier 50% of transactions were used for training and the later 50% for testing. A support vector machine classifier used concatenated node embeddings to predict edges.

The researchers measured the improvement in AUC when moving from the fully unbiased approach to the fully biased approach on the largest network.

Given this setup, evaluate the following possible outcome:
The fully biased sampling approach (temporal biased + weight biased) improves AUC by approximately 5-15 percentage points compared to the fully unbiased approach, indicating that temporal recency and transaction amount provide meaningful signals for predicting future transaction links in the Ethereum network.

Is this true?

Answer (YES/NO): NO